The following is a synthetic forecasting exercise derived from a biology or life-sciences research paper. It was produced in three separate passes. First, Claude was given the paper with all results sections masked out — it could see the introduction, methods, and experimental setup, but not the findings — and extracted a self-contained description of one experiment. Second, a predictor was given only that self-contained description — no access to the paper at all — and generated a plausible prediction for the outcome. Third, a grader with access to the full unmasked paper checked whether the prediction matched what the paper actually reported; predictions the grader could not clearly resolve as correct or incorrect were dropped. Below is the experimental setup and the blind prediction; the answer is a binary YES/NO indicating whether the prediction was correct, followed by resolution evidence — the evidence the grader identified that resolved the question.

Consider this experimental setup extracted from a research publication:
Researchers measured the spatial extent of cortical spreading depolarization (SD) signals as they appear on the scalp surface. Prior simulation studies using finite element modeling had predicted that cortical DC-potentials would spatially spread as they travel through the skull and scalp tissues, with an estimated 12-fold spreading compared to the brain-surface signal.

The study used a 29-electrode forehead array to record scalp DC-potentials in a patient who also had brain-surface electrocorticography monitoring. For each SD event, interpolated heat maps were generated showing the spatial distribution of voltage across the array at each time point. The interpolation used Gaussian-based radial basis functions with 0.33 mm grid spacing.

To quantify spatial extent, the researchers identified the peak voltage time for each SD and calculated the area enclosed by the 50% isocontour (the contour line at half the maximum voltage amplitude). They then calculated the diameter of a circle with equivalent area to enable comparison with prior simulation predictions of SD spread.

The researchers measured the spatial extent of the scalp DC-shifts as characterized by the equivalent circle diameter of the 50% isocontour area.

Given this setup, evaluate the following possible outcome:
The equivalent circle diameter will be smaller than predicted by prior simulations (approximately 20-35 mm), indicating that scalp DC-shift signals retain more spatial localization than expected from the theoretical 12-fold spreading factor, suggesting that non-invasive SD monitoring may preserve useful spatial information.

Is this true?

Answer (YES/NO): NO